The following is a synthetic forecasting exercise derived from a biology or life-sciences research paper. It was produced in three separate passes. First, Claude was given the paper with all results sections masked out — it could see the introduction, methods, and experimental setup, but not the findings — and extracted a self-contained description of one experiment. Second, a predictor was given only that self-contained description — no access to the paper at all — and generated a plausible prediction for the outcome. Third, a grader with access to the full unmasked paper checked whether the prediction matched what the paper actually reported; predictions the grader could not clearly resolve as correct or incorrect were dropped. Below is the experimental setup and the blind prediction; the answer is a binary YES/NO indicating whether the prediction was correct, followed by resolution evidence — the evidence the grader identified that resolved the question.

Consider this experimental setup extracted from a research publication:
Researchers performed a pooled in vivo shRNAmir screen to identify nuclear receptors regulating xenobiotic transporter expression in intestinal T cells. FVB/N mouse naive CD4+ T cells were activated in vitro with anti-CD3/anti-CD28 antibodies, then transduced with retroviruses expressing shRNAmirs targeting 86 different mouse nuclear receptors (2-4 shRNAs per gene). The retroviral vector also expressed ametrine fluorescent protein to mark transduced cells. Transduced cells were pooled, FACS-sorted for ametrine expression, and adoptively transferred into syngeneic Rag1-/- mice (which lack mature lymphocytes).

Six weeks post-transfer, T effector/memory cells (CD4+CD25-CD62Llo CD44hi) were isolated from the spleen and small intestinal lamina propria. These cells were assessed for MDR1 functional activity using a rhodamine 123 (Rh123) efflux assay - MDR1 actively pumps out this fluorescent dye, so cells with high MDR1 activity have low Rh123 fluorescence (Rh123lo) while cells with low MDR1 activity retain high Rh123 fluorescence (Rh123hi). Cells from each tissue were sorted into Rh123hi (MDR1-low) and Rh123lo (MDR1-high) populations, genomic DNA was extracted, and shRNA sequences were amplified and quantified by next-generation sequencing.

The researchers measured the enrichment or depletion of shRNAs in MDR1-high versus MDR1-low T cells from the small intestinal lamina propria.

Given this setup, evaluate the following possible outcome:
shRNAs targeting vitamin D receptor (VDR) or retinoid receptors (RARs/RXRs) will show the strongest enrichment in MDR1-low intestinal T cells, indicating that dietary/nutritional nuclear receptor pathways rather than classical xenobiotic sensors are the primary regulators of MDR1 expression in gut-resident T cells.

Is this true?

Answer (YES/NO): NO